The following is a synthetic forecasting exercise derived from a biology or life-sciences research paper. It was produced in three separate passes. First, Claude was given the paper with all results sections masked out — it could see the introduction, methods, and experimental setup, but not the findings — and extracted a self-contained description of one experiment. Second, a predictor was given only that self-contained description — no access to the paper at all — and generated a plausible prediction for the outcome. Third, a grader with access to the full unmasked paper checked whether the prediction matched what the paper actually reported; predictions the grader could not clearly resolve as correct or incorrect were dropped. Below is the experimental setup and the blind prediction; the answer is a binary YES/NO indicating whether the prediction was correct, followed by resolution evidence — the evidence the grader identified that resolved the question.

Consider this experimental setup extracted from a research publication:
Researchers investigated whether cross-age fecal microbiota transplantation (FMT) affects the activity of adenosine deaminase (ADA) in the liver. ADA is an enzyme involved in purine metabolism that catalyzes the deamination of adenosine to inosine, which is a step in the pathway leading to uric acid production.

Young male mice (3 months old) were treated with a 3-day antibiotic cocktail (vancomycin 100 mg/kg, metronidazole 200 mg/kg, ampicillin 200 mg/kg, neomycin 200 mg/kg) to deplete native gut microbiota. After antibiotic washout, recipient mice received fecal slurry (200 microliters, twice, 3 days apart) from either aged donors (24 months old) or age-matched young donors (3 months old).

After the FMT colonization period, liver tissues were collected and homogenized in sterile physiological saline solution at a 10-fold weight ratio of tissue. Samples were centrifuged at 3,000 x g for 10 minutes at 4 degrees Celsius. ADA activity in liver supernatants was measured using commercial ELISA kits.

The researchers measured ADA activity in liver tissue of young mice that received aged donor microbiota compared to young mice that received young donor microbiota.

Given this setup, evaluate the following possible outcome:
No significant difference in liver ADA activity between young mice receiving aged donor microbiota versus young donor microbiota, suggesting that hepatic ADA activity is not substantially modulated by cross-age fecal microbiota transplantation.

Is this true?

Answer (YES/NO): YES